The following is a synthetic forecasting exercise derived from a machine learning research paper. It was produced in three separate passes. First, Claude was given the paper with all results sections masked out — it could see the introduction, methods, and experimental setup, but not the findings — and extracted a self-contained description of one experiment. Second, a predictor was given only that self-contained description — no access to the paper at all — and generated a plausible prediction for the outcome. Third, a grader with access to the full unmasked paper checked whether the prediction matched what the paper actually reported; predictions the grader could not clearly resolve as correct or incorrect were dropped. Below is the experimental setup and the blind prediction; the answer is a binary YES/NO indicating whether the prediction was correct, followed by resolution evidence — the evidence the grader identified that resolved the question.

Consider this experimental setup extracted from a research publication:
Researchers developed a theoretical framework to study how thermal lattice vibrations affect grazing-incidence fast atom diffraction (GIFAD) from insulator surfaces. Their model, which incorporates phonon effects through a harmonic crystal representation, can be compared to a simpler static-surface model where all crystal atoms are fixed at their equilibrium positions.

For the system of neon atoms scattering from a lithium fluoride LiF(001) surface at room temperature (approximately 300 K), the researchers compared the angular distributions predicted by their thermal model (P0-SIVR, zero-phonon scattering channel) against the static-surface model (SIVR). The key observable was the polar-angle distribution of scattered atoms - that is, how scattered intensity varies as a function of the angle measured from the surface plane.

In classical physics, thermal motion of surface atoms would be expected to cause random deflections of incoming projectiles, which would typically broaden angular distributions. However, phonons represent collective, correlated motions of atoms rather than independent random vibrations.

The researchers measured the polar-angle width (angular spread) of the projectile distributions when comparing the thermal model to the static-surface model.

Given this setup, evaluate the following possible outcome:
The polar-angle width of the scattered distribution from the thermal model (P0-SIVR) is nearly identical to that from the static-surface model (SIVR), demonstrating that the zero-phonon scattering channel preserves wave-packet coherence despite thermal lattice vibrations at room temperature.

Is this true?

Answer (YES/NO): NO